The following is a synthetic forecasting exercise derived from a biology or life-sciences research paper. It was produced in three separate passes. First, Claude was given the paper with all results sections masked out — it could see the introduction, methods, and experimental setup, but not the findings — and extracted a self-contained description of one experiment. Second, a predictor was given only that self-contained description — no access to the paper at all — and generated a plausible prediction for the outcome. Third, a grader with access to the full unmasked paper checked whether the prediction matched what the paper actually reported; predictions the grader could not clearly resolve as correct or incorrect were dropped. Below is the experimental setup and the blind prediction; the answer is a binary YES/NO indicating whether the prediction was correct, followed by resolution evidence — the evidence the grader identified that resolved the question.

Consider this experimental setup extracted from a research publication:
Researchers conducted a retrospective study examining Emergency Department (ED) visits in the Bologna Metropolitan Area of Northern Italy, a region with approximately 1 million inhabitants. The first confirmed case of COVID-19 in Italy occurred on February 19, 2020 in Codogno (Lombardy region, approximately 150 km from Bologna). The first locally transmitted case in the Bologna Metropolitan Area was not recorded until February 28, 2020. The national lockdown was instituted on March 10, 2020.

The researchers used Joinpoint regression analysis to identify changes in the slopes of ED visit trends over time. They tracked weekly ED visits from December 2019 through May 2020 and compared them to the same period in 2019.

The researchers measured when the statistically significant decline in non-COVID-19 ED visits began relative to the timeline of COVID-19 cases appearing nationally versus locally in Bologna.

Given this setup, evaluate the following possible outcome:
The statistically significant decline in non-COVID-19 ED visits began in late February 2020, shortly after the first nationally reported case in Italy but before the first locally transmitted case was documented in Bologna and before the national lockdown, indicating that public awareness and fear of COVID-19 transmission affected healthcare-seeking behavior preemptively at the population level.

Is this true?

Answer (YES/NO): YES